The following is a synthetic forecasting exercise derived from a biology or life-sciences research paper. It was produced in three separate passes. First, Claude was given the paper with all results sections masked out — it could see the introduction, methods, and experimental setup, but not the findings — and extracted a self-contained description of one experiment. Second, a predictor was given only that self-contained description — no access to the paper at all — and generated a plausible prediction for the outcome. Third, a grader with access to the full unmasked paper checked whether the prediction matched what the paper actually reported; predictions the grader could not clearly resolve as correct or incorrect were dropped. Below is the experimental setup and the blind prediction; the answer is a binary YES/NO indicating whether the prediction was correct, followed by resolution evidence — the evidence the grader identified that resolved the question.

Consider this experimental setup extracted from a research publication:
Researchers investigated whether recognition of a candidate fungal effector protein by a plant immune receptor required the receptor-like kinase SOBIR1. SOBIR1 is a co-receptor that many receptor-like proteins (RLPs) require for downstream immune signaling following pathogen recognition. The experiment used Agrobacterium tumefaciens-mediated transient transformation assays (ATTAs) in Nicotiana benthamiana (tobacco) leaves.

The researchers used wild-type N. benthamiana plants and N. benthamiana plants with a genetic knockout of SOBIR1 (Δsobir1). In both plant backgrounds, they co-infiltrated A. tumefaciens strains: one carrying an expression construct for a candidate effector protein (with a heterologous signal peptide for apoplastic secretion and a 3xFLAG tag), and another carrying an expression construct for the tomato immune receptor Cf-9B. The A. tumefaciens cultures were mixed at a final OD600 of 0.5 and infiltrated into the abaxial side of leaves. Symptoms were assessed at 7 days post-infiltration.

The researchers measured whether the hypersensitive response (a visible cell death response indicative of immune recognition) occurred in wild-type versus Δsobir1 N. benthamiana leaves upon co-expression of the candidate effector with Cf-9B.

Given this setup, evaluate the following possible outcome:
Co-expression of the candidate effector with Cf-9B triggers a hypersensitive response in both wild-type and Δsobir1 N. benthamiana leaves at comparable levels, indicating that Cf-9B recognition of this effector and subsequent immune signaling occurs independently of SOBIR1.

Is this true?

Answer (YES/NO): NO